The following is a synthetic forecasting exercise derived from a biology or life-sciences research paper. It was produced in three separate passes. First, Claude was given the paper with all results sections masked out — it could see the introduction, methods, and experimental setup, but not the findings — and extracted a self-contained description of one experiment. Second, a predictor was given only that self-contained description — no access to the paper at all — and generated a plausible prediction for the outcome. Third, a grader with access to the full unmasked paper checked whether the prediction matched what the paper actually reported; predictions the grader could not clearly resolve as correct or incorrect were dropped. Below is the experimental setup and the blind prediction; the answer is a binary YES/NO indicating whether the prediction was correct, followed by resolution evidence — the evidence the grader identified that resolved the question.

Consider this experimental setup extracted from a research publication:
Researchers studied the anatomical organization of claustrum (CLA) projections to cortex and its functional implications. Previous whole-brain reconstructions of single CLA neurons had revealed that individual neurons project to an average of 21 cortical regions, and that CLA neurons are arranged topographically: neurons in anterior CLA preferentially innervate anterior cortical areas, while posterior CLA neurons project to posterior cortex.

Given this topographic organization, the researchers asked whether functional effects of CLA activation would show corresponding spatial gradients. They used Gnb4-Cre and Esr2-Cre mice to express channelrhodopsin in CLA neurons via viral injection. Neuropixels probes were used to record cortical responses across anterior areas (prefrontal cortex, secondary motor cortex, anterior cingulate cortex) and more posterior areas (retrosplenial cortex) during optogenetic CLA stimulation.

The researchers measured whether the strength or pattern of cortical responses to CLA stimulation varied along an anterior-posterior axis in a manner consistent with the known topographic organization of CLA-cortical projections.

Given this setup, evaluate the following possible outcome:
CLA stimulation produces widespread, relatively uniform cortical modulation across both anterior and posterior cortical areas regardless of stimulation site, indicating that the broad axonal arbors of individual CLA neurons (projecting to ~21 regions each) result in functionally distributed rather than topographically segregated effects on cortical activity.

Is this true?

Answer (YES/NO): NO